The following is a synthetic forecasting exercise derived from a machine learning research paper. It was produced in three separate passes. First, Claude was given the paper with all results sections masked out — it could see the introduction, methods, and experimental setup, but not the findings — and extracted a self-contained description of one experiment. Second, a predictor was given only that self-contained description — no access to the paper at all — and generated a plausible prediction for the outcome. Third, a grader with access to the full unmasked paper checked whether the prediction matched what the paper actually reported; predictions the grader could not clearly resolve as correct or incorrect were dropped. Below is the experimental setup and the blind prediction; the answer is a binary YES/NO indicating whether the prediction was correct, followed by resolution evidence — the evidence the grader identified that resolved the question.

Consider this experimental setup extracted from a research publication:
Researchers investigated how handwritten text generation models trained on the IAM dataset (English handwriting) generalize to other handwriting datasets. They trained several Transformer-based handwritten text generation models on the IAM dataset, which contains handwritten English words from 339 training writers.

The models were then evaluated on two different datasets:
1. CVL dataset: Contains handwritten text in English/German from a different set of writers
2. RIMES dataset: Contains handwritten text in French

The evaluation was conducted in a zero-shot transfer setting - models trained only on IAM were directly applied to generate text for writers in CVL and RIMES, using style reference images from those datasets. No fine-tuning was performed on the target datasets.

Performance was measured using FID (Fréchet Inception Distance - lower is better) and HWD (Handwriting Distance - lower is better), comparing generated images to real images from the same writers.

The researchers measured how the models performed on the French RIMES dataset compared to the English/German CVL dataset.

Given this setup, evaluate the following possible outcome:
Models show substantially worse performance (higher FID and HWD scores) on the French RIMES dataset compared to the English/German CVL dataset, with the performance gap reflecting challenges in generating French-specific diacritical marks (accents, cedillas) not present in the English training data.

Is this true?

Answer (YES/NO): NO